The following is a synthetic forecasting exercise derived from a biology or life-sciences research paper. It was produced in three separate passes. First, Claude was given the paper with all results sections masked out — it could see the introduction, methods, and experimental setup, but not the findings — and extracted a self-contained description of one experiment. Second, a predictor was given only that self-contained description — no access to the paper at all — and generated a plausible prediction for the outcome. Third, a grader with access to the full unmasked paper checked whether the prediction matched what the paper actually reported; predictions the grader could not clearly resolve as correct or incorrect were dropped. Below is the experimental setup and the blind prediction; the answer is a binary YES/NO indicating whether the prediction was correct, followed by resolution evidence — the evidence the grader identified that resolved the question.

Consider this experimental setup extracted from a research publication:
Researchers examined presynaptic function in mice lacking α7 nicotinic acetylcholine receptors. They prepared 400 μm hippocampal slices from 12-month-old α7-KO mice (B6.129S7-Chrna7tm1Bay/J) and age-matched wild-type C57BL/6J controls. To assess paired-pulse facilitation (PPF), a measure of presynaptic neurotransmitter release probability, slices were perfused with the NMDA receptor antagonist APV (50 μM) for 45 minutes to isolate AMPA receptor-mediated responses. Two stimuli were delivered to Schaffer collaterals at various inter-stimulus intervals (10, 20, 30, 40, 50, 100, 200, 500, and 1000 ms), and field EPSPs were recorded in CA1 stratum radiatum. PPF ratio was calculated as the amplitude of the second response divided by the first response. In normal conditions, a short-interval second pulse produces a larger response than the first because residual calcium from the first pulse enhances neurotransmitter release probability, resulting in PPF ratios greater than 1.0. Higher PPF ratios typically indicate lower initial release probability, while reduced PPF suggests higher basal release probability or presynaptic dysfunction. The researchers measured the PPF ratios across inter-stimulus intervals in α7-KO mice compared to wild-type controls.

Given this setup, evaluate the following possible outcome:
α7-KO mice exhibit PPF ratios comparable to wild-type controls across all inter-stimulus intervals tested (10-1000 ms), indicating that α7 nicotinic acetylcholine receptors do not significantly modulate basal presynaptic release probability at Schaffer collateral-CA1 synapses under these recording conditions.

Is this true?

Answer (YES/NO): NO